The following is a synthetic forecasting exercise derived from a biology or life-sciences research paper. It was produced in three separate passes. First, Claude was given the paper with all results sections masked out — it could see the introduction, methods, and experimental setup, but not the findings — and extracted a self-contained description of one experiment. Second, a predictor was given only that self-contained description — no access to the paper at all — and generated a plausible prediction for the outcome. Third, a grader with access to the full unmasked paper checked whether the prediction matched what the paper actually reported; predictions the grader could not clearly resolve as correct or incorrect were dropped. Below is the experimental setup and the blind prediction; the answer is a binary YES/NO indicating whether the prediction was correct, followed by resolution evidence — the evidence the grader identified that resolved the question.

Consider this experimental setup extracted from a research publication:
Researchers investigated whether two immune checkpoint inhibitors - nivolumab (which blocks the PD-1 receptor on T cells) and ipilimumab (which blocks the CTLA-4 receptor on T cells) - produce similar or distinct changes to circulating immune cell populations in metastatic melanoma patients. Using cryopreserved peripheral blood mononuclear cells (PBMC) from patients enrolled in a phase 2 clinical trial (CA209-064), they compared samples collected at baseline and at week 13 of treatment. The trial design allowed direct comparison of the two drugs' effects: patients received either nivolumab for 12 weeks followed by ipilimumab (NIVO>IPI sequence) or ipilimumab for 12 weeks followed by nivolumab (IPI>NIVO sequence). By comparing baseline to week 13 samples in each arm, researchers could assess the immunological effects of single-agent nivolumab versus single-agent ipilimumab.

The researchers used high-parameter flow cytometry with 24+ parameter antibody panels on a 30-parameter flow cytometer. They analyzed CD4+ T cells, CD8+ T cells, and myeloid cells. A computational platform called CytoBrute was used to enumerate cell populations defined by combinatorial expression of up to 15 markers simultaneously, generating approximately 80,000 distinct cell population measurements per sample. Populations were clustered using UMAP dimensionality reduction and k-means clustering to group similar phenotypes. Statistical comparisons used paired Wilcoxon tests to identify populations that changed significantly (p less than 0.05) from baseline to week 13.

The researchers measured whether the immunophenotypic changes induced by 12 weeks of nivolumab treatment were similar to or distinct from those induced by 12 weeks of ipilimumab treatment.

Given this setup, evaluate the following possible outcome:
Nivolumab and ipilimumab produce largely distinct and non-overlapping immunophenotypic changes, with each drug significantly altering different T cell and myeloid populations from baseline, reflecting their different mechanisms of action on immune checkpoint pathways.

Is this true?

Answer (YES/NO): YES